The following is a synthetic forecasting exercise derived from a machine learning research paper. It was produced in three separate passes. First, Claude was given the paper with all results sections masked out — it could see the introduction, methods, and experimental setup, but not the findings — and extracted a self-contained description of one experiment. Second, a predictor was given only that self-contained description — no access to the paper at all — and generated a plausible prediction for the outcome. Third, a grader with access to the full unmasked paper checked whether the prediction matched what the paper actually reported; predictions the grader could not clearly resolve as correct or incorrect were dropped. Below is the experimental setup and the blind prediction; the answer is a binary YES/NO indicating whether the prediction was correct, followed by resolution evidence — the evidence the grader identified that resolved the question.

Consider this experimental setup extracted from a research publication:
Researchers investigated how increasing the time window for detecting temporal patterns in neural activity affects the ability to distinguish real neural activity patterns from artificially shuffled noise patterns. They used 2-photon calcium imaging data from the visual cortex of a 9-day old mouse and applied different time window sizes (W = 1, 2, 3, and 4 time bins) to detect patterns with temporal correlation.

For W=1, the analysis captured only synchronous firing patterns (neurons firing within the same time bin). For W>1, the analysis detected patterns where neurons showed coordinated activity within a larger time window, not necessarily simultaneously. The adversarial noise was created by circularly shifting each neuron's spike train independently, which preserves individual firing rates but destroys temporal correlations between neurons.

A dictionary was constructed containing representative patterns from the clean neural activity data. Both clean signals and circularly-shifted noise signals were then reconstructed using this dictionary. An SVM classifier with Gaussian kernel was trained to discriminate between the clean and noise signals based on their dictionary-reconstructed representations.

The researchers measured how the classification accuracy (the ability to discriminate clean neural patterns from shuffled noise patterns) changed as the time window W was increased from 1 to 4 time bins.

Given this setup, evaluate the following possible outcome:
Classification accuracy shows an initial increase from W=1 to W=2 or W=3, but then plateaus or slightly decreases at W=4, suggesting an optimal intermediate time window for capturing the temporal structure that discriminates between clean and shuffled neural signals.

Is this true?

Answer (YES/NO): YES